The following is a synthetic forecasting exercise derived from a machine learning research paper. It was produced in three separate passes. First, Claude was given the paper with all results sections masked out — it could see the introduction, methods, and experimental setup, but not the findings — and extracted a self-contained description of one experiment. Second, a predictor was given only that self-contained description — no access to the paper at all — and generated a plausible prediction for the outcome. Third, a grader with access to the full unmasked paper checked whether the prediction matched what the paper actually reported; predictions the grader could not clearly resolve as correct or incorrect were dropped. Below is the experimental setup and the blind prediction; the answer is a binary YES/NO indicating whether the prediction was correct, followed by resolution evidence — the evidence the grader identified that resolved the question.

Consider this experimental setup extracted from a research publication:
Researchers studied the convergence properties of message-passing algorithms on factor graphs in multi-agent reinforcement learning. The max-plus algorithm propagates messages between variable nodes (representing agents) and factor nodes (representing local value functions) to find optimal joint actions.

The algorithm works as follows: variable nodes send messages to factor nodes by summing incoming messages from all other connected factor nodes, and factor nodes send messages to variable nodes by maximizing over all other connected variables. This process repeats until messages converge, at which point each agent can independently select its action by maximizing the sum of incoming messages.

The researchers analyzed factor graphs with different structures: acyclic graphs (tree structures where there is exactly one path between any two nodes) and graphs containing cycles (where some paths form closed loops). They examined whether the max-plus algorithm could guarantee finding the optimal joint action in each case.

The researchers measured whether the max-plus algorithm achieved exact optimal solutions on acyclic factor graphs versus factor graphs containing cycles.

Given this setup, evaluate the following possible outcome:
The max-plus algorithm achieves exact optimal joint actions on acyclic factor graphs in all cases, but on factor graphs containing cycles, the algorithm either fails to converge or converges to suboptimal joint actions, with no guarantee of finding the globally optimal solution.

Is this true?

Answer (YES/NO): YES